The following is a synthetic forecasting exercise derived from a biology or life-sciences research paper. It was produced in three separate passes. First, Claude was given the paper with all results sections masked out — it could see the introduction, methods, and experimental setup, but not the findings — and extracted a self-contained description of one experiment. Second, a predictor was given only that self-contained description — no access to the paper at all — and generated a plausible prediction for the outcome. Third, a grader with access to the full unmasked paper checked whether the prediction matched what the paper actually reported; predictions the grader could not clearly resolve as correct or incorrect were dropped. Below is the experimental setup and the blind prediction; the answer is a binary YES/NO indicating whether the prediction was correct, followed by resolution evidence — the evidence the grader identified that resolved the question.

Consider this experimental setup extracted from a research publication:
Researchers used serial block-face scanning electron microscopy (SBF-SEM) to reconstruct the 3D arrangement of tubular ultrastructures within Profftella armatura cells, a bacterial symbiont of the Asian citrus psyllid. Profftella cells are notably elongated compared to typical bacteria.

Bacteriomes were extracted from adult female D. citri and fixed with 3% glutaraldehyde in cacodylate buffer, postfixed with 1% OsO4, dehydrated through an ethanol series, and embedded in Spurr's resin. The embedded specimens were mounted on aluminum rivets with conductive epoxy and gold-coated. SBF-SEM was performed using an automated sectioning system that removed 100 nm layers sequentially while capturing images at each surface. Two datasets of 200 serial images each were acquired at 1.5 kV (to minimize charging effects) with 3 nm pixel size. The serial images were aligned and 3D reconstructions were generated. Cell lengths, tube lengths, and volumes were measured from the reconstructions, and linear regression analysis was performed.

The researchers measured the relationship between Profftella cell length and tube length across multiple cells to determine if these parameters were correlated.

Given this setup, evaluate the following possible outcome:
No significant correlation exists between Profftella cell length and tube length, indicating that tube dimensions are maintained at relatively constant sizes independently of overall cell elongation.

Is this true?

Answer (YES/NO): NO